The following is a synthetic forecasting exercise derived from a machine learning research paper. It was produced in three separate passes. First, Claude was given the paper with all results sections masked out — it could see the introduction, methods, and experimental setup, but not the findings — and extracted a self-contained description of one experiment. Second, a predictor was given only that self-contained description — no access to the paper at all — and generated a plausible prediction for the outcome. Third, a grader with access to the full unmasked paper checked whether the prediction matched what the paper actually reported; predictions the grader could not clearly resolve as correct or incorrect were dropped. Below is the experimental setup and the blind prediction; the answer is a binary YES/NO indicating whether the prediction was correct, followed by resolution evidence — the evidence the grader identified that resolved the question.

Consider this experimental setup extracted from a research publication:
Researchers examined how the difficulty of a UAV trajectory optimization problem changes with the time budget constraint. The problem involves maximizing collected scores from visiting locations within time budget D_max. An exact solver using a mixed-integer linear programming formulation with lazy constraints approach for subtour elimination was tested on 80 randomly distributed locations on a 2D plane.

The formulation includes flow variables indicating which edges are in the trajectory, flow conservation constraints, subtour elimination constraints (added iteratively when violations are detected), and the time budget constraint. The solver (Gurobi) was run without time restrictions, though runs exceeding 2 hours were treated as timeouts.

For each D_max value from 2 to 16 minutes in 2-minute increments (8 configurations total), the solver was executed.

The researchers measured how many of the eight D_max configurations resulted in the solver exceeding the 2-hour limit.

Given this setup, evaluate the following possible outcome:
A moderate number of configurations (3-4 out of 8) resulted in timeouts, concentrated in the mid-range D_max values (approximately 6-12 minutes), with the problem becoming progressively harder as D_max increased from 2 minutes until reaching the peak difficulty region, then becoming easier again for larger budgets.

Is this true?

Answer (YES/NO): NO